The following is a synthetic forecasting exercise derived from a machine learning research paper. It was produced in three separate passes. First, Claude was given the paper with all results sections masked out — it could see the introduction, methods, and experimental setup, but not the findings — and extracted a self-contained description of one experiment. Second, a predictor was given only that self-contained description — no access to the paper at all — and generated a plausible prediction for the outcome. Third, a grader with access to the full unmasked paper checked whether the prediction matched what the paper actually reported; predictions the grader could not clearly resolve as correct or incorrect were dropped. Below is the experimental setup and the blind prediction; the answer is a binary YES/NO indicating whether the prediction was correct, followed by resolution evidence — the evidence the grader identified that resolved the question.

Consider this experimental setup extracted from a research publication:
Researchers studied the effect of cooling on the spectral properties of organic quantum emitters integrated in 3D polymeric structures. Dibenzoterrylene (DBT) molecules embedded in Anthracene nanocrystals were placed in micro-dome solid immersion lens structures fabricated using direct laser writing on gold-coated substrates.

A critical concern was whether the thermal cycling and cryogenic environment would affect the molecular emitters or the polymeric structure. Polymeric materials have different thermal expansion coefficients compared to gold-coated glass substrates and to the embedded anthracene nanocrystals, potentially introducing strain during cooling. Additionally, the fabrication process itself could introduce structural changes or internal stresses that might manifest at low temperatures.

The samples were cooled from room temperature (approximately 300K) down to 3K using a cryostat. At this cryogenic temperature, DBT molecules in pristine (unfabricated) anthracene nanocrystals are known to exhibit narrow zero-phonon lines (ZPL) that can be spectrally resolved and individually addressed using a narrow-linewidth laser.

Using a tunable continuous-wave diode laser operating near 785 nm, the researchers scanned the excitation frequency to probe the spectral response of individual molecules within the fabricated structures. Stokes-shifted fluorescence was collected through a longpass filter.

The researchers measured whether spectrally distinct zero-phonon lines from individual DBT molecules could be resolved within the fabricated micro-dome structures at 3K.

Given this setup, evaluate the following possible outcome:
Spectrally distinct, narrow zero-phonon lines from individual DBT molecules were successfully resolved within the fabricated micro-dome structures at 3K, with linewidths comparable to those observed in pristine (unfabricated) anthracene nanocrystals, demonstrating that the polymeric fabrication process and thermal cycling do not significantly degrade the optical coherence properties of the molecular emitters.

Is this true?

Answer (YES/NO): YES